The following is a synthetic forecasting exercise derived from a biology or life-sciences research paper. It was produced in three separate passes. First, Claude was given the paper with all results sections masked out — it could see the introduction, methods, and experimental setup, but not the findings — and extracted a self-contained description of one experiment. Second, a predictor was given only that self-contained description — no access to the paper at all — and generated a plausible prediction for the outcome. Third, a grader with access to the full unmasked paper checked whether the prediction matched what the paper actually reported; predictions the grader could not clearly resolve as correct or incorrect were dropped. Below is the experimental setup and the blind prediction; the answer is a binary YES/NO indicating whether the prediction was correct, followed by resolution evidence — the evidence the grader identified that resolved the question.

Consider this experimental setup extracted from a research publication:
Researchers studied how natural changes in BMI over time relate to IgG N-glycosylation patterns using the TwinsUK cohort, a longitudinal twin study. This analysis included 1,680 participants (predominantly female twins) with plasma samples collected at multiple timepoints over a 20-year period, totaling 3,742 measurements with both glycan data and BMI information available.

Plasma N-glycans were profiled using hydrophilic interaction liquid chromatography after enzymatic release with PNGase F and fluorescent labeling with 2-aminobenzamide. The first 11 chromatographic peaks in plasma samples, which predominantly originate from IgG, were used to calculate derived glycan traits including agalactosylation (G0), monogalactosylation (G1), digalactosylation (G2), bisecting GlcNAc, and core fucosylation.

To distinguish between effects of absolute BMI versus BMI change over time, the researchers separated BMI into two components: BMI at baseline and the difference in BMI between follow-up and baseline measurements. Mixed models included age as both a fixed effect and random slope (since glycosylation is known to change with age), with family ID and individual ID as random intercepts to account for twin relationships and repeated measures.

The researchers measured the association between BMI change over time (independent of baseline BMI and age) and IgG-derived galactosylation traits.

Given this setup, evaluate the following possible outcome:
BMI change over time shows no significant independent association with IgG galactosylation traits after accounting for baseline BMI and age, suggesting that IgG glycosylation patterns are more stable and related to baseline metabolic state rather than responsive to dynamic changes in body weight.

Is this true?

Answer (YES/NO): NO